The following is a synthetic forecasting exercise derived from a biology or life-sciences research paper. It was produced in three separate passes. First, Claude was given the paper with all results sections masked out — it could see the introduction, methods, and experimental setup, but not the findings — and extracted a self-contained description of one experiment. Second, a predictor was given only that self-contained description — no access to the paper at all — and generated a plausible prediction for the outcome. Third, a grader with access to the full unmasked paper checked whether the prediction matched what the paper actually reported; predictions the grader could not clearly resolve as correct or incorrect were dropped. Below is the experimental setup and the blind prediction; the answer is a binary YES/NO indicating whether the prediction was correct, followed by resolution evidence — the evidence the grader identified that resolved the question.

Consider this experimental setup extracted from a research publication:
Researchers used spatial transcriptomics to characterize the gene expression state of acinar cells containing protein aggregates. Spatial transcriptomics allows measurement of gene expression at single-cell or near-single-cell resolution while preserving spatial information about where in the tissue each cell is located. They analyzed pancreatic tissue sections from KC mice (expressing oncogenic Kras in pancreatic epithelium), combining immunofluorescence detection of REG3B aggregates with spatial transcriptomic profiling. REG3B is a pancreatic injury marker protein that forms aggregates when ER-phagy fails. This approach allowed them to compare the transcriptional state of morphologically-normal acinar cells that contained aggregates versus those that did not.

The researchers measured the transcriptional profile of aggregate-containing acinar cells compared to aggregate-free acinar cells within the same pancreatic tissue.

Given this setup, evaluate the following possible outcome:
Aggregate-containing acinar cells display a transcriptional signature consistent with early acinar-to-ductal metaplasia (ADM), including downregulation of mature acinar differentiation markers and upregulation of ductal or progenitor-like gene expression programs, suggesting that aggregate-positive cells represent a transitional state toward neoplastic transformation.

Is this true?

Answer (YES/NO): NO